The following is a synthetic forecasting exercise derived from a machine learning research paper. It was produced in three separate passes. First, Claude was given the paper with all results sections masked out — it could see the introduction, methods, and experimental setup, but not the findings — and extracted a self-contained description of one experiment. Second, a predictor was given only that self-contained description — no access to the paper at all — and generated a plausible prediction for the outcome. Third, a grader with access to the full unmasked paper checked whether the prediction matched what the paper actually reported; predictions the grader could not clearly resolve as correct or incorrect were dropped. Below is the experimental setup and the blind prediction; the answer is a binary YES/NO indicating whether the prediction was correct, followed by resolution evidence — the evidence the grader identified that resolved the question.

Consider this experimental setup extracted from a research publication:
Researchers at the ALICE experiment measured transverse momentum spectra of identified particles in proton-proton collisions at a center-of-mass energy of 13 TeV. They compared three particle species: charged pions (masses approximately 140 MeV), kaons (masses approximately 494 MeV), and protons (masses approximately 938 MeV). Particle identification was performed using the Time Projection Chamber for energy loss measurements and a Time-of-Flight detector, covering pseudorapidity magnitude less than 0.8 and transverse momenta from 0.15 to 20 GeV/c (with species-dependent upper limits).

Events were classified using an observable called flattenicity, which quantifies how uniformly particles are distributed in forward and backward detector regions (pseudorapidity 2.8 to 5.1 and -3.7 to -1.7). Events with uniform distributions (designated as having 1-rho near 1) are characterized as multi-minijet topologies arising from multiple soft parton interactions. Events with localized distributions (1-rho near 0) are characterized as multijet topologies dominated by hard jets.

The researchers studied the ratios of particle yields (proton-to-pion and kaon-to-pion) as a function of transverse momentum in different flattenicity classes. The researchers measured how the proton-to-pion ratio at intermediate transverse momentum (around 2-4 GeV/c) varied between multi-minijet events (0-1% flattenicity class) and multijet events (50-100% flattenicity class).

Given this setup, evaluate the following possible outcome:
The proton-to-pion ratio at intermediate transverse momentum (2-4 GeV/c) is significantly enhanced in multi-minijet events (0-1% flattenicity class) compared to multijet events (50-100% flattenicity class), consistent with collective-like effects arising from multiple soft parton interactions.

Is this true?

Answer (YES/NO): YES